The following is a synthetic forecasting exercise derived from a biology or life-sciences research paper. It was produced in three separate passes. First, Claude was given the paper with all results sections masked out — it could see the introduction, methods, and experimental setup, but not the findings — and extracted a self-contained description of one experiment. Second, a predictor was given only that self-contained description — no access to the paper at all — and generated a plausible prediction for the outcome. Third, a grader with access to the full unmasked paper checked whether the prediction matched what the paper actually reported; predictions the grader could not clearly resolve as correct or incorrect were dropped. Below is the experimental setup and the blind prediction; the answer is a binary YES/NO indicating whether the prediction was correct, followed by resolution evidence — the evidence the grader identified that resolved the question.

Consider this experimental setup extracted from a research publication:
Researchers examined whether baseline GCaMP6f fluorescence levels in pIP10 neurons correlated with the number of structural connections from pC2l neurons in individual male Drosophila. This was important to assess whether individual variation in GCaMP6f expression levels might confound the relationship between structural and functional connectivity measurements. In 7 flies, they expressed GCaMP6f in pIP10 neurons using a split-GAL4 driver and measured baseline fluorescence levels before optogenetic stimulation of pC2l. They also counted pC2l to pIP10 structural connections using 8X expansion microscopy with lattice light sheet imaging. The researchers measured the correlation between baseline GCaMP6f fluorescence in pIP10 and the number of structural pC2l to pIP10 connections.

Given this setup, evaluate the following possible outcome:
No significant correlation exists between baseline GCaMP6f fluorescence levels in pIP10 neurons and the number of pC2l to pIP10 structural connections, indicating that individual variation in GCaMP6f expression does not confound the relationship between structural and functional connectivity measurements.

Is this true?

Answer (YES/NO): YES